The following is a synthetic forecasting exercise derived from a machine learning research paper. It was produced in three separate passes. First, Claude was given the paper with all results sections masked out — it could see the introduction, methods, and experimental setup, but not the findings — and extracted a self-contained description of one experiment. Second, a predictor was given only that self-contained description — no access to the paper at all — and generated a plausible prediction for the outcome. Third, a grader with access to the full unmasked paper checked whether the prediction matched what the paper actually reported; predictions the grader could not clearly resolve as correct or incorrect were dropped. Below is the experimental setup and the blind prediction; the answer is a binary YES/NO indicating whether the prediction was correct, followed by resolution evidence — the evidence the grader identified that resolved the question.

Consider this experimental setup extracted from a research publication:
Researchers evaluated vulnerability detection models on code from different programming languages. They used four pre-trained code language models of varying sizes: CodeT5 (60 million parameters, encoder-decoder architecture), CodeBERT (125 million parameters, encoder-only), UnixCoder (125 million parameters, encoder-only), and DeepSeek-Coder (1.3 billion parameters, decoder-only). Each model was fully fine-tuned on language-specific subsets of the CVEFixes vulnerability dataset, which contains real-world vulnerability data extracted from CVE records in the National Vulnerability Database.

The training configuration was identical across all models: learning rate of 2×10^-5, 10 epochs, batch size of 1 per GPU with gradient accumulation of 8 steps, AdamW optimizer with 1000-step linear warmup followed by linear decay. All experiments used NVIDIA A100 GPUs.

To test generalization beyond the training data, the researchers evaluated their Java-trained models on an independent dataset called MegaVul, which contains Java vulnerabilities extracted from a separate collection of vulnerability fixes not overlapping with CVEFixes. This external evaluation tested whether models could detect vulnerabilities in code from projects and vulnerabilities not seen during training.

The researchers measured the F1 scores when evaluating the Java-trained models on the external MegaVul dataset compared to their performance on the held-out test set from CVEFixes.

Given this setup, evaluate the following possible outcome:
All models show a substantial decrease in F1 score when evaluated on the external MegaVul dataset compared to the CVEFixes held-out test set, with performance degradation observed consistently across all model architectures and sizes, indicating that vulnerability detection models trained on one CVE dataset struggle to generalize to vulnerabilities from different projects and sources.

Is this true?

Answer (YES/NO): NO